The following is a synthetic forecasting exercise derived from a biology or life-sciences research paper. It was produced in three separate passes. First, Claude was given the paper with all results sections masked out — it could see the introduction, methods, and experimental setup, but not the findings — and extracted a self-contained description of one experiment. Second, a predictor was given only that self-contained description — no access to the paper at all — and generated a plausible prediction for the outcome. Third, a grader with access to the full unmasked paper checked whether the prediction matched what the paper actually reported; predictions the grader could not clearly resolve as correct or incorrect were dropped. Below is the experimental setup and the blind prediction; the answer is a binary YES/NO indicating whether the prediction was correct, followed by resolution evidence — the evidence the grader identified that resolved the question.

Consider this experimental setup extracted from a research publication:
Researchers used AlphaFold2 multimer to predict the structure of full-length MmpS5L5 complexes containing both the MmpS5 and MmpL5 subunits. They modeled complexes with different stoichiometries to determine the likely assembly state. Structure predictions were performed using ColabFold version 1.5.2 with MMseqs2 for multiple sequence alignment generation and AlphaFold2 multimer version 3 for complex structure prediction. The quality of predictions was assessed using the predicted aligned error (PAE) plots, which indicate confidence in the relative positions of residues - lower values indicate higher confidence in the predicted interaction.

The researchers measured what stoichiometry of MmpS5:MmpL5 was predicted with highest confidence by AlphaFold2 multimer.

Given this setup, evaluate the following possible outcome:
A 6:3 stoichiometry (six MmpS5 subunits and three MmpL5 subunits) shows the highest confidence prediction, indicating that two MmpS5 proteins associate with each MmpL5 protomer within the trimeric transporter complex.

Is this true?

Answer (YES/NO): NO